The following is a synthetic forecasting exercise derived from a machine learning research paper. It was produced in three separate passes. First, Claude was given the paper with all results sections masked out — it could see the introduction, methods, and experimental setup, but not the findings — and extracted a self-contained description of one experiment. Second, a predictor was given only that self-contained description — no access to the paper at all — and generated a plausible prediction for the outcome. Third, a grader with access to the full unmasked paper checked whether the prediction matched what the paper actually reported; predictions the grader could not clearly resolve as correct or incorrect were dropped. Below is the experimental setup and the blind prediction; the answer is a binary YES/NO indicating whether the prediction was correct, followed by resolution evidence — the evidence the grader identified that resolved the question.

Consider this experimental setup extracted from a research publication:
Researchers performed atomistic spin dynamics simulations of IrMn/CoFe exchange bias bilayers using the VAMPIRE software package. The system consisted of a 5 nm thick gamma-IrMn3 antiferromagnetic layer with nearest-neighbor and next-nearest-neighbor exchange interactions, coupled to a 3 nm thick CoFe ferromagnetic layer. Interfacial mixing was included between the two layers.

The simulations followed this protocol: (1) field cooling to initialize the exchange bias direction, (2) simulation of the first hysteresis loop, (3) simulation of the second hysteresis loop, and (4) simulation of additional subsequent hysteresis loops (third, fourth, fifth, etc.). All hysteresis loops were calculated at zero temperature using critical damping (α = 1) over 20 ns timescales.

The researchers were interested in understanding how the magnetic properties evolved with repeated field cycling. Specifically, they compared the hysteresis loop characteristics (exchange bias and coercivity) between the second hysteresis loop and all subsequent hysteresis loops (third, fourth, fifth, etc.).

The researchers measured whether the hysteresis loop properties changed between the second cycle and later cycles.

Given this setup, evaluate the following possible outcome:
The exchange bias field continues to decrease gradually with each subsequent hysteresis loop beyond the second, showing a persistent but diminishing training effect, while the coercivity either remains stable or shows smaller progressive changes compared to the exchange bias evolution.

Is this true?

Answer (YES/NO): NO